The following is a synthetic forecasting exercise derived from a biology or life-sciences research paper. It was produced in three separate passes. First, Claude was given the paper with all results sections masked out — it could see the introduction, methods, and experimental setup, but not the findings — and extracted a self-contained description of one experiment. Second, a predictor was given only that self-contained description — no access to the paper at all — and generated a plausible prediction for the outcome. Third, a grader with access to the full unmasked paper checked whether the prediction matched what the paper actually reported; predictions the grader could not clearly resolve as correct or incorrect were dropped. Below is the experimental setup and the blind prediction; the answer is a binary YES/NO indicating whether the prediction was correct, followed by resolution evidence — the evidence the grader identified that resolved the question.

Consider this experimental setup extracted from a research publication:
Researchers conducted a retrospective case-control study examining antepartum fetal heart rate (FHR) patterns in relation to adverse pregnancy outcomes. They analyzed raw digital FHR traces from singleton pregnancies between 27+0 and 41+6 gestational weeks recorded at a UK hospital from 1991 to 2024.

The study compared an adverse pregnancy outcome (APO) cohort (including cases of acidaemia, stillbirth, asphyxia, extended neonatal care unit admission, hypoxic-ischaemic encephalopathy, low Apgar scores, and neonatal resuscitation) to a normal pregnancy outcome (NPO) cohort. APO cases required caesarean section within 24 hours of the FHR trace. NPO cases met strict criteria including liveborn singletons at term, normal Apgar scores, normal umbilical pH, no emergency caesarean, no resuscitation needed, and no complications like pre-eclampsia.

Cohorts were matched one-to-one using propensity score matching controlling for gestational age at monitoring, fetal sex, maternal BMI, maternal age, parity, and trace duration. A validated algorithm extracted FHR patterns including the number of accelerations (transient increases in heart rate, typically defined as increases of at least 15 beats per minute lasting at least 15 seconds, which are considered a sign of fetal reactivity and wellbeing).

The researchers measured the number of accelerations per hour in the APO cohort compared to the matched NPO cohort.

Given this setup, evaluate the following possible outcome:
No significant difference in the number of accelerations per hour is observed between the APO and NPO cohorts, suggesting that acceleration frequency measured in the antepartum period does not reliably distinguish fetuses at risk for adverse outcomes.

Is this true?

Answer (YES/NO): NO